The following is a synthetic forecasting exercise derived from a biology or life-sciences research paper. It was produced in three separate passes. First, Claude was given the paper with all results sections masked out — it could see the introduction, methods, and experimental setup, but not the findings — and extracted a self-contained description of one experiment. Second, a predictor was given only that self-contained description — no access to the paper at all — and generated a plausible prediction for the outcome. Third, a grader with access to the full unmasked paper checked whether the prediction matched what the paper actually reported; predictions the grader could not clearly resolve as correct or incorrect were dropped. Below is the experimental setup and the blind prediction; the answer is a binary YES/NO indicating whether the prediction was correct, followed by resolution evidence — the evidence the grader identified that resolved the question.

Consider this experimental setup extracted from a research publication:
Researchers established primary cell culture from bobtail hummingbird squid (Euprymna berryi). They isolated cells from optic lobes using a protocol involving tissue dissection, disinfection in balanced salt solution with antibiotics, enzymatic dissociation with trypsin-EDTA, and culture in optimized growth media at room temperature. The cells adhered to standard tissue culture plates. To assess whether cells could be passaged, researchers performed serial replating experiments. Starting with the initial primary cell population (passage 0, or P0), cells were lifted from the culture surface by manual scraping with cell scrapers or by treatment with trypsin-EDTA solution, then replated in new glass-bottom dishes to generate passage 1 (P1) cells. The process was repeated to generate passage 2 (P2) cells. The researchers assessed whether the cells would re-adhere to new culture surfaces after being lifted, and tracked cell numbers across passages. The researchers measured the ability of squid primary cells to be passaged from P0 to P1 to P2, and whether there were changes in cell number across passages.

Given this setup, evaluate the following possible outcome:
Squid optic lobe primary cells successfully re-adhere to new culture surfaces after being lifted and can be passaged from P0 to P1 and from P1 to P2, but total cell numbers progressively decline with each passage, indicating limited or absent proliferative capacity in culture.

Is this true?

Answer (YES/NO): YES